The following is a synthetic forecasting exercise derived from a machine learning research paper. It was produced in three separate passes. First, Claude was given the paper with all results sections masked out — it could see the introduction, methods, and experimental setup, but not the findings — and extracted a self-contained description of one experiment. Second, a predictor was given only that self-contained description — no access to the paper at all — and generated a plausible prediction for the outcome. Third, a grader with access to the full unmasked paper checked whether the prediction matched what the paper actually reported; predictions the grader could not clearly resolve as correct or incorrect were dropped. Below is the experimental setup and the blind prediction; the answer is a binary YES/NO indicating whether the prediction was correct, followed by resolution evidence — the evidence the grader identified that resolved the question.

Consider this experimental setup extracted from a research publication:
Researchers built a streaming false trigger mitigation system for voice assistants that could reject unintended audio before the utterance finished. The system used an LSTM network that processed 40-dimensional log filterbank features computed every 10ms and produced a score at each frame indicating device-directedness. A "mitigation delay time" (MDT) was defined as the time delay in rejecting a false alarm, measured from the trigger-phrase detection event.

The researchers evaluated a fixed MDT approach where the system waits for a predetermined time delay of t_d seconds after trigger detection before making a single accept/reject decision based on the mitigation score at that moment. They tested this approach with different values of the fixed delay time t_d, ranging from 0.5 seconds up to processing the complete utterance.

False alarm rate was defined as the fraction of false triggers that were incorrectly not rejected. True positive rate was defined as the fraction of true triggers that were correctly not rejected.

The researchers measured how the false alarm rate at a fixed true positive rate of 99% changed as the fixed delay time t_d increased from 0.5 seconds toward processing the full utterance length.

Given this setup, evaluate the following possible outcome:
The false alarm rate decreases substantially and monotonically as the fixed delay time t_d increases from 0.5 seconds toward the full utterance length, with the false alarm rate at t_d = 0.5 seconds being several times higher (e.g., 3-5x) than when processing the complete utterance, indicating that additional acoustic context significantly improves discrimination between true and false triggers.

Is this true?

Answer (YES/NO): NO